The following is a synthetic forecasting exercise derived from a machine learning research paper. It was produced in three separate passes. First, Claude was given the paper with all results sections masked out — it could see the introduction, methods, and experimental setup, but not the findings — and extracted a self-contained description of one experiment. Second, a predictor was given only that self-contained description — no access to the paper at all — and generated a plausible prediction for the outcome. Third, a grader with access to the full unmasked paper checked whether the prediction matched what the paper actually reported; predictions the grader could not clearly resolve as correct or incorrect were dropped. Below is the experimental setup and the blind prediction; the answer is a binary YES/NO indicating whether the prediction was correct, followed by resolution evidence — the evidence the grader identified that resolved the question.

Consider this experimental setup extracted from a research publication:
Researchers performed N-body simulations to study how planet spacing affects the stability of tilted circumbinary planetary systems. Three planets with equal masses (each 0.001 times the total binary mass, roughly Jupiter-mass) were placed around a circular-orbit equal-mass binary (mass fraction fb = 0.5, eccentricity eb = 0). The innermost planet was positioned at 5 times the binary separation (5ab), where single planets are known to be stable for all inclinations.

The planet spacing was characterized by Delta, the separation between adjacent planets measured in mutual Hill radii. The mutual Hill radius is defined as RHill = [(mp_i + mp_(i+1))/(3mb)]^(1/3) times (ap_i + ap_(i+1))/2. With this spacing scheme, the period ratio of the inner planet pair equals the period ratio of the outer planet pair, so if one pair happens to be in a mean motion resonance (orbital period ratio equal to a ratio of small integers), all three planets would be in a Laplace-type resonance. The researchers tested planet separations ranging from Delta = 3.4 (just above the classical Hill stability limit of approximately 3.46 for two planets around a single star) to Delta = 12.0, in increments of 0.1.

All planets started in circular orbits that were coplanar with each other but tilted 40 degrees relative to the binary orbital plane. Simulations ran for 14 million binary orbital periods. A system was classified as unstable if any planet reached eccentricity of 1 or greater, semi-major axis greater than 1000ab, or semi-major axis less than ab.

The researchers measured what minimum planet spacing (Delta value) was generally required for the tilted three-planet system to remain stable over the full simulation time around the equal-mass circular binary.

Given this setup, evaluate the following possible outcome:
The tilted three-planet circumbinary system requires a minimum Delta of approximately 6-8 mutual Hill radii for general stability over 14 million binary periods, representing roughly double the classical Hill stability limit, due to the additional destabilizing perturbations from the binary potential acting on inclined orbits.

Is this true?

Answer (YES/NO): NO